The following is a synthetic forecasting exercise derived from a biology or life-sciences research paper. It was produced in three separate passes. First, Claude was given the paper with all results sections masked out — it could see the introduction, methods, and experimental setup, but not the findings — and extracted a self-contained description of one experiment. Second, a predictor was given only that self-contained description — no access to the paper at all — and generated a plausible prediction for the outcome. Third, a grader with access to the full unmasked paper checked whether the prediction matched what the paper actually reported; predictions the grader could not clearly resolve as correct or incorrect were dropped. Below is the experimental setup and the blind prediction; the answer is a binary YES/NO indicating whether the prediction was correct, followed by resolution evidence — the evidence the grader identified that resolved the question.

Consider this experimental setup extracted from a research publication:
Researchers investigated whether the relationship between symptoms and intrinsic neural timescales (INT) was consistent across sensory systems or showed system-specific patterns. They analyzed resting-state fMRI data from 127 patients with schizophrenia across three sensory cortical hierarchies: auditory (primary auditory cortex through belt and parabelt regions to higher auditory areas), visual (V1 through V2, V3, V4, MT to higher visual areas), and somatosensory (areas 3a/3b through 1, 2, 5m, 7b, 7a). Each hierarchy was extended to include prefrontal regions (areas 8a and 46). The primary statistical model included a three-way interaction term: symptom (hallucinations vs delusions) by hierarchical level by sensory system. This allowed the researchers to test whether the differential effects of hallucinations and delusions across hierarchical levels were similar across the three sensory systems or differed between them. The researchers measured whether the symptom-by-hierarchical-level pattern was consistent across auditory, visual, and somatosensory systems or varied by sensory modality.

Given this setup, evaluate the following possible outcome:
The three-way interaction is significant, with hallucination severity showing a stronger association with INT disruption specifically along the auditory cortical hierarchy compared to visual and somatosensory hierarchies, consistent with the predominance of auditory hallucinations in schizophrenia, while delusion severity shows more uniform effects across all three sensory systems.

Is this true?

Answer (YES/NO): NO